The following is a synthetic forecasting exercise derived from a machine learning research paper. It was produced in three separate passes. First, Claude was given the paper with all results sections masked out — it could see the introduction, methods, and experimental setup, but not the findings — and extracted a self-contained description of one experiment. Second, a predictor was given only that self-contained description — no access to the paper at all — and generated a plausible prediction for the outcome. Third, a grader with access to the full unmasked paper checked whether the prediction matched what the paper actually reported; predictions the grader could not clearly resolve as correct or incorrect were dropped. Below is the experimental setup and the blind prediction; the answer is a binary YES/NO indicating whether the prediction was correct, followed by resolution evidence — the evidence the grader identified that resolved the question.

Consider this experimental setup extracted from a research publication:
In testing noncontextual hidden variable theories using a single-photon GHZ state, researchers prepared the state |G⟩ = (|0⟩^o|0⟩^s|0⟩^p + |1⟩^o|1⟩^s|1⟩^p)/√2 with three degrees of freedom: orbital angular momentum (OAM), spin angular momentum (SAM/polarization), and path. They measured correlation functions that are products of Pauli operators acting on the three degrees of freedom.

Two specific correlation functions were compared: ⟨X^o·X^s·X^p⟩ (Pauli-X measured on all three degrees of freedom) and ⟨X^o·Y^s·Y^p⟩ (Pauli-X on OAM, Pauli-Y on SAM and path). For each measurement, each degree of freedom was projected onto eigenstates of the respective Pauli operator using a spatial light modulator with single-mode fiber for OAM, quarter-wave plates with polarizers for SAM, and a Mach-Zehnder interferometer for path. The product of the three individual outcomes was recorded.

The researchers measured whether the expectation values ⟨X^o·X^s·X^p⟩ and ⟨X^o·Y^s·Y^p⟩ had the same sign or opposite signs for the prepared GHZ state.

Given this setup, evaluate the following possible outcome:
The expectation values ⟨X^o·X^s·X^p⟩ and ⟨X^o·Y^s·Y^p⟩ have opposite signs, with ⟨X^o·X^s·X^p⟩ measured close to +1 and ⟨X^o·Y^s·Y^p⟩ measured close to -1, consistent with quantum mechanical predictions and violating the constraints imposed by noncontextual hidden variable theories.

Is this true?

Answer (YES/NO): YES